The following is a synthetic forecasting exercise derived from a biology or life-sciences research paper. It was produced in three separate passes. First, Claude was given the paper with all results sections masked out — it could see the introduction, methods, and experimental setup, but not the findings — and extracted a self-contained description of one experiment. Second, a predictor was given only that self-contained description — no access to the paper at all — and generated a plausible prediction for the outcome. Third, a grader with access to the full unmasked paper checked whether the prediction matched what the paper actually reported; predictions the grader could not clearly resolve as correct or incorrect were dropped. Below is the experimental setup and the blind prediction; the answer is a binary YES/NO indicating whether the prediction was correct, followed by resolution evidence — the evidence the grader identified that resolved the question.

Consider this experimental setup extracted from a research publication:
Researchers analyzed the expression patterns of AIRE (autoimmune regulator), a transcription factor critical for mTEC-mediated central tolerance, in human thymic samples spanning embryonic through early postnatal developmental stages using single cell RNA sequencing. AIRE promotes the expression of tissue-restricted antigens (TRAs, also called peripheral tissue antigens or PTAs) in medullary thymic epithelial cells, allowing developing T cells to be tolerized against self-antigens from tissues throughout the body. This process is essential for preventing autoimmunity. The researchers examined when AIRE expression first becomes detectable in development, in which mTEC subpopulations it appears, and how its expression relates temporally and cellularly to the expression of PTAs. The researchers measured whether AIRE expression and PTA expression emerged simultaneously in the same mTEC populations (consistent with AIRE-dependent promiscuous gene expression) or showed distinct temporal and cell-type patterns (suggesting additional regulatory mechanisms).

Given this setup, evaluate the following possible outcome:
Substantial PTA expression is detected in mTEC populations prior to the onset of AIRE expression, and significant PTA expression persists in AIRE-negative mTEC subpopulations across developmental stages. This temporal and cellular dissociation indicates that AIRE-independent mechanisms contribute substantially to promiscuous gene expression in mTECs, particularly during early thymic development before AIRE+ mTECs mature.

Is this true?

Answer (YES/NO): YES